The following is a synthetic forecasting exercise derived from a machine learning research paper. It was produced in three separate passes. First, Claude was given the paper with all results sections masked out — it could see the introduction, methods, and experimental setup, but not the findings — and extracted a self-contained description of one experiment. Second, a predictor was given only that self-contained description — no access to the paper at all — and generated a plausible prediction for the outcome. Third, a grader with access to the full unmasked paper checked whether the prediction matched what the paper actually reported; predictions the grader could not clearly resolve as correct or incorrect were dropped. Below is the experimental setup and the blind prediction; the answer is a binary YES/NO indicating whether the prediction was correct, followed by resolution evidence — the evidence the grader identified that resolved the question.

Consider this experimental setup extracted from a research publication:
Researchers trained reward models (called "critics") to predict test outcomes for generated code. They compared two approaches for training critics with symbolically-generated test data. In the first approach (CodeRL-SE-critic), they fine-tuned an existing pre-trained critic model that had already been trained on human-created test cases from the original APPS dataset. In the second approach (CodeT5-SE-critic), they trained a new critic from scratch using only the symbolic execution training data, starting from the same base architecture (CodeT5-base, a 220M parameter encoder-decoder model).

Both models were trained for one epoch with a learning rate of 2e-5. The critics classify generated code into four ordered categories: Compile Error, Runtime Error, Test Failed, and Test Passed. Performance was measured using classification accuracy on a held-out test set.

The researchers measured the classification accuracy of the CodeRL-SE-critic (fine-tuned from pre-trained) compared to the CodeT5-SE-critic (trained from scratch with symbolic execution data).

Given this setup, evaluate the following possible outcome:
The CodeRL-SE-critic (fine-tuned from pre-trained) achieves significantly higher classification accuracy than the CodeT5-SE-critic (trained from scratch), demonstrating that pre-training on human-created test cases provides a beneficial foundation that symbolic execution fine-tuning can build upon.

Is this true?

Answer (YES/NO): YES